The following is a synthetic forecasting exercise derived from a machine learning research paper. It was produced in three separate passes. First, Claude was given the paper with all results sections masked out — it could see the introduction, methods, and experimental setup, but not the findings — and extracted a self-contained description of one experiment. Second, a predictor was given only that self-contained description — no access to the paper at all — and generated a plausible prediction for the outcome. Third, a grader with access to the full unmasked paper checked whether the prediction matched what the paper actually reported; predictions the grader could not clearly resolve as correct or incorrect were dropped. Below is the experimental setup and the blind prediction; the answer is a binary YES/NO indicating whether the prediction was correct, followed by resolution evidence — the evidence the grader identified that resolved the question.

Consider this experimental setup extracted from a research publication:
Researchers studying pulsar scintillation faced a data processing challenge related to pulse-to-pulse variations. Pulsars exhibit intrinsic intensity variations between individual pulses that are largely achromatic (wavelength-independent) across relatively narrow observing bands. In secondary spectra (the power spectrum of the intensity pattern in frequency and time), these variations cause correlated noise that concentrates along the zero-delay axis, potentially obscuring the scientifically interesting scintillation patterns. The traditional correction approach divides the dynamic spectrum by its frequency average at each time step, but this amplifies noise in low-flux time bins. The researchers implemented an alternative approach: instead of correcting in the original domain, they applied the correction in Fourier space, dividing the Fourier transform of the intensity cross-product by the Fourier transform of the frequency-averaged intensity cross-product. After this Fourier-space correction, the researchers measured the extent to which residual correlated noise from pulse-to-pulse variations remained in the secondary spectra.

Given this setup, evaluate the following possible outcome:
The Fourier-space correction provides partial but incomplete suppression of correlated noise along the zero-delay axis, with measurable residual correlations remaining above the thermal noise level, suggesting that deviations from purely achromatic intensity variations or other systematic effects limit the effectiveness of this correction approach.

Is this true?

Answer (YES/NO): NO